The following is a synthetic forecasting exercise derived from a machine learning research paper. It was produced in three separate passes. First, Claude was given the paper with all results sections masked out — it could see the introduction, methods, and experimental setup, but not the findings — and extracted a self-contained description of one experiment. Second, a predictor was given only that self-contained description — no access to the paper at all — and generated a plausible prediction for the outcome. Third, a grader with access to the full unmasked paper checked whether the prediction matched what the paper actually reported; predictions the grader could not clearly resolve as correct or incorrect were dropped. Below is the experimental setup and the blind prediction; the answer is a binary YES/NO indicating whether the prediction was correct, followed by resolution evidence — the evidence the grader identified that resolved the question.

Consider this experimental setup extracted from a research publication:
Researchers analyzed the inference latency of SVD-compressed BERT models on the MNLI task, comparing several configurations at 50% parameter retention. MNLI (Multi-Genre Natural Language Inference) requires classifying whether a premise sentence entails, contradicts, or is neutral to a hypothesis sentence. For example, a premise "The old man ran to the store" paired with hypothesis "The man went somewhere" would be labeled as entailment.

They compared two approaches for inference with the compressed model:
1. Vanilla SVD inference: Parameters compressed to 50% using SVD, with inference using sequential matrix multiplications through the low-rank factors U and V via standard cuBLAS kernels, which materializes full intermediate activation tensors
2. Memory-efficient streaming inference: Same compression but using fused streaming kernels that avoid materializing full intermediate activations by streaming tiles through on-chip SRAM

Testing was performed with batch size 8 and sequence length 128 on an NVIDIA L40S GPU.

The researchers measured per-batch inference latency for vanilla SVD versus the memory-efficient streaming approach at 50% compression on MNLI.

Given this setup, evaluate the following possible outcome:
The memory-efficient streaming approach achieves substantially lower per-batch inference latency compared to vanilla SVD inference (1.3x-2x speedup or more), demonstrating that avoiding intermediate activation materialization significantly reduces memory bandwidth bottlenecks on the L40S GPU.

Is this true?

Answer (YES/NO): NO